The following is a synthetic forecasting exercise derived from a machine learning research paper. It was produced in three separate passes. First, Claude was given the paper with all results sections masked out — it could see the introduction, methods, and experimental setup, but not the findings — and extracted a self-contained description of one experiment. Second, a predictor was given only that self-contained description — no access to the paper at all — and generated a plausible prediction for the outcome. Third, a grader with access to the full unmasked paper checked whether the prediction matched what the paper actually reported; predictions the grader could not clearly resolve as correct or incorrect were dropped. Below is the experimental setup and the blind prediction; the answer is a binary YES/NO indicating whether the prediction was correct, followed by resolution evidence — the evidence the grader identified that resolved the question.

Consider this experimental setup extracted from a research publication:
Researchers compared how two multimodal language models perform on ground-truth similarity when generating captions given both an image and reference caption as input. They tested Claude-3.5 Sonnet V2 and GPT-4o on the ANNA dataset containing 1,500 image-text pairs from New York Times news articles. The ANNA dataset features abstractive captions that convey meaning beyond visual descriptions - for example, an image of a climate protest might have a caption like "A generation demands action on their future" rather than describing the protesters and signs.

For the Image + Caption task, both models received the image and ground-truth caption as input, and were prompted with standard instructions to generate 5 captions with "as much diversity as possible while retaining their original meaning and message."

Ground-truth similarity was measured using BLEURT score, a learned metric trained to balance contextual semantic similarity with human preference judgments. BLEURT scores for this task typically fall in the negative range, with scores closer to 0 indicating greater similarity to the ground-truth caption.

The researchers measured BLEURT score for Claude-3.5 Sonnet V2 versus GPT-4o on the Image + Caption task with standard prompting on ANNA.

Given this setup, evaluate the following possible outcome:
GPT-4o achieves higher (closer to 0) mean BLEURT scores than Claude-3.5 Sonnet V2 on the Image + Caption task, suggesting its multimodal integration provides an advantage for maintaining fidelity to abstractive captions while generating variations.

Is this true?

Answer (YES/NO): YES